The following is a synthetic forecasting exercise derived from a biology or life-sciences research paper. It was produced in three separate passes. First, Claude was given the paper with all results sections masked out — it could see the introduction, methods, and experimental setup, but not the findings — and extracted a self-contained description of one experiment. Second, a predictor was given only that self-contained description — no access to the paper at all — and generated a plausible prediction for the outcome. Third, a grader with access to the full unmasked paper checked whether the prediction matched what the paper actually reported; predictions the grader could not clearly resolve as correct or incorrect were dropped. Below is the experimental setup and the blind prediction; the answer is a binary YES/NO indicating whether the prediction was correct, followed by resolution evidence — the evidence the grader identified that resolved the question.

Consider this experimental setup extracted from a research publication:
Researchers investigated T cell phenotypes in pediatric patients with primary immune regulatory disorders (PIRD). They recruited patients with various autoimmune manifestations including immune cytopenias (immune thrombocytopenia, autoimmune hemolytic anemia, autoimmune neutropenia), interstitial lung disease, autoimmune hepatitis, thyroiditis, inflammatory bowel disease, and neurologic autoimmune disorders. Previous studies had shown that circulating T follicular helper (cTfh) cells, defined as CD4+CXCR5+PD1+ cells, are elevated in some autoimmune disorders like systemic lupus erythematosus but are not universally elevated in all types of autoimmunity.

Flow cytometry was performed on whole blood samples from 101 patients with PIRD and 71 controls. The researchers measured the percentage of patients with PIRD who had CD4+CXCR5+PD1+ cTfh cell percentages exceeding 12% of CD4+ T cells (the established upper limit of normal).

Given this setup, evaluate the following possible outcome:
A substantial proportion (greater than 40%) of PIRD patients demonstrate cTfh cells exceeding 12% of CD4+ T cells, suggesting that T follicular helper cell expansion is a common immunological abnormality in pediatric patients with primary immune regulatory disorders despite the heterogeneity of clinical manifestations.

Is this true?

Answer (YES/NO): NO